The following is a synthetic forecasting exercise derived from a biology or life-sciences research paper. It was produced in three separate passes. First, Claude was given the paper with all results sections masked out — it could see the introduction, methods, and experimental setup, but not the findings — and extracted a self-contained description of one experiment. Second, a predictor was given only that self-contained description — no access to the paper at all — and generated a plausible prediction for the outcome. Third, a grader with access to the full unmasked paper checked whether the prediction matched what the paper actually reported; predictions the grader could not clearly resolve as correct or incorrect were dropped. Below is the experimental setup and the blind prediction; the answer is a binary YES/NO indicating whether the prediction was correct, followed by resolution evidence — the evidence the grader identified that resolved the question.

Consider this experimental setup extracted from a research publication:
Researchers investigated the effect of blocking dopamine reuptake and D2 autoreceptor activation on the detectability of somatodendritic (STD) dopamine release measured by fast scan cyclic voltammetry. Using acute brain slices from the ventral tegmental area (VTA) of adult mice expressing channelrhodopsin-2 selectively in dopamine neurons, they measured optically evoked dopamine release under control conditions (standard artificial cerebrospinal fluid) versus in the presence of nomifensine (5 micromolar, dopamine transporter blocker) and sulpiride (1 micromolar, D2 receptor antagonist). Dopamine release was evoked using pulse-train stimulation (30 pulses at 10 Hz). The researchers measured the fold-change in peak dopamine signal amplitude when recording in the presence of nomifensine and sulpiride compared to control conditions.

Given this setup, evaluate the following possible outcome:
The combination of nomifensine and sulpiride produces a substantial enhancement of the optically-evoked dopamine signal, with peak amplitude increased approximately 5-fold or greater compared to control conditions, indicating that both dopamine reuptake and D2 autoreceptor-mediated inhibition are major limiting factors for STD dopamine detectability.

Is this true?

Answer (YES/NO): YES